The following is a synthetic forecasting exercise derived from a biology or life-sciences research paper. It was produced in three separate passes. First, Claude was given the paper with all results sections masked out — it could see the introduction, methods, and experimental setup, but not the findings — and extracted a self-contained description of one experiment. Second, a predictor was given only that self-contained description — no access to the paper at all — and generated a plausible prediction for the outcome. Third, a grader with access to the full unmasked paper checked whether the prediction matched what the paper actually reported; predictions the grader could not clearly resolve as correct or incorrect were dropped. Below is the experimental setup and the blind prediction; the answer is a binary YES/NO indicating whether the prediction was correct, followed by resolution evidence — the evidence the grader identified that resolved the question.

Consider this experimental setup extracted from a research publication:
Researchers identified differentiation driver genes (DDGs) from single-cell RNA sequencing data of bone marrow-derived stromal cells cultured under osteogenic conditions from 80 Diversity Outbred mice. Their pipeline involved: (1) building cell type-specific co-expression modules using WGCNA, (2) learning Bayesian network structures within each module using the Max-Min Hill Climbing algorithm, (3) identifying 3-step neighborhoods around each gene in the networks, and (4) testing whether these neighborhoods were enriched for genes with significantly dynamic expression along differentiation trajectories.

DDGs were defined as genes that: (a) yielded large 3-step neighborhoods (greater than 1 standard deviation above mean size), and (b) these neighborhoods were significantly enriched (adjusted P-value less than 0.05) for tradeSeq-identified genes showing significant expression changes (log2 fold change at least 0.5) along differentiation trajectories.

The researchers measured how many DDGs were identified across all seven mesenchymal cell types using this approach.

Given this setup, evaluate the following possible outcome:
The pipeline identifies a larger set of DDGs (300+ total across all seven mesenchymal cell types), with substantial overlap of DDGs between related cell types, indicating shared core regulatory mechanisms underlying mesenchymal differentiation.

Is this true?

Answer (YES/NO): NO